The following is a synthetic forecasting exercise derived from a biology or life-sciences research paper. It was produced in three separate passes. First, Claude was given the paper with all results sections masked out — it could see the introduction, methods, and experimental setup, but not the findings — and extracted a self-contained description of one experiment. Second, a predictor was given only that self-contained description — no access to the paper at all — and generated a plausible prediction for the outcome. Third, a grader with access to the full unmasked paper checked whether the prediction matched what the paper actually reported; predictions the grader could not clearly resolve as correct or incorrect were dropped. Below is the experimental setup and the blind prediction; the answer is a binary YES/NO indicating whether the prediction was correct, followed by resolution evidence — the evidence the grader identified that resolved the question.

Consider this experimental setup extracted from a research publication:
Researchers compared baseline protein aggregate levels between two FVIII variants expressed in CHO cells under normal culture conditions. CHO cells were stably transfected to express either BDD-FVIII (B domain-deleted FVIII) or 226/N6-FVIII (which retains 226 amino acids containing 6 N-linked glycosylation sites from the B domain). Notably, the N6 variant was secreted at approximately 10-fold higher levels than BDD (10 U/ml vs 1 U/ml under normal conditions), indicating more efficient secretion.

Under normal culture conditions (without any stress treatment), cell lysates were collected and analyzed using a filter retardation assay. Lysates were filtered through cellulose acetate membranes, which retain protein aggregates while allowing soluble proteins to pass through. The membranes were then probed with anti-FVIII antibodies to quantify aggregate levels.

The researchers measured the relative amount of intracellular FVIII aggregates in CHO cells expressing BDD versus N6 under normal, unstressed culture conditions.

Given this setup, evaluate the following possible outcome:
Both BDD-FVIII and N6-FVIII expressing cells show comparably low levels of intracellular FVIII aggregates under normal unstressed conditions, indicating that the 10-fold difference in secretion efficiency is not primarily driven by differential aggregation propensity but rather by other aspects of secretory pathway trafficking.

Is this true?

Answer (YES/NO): NO